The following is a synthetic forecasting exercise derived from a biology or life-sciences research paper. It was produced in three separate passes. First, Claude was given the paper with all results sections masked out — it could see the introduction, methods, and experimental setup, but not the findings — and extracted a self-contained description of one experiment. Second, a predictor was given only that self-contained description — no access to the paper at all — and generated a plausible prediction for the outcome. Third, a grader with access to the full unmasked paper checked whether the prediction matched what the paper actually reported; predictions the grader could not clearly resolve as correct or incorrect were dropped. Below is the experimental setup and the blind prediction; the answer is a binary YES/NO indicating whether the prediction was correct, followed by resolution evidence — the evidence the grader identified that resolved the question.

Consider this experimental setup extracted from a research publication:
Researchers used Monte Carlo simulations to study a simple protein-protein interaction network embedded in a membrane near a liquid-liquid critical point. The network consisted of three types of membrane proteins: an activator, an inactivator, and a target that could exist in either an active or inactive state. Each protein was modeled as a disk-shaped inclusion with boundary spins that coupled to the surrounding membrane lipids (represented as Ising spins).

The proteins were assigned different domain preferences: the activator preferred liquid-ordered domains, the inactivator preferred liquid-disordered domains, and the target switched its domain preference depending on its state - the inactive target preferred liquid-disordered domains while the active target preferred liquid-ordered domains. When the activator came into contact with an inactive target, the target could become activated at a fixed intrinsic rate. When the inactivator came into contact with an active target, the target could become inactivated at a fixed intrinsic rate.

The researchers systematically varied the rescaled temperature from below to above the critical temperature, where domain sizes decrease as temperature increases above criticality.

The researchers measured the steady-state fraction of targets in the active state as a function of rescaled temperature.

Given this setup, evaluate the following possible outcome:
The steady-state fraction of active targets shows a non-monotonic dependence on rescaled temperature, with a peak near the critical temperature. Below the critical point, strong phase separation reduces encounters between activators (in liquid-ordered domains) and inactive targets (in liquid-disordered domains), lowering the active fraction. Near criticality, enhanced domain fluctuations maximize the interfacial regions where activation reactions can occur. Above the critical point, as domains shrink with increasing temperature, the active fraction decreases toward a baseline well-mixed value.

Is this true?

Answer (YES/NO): NO